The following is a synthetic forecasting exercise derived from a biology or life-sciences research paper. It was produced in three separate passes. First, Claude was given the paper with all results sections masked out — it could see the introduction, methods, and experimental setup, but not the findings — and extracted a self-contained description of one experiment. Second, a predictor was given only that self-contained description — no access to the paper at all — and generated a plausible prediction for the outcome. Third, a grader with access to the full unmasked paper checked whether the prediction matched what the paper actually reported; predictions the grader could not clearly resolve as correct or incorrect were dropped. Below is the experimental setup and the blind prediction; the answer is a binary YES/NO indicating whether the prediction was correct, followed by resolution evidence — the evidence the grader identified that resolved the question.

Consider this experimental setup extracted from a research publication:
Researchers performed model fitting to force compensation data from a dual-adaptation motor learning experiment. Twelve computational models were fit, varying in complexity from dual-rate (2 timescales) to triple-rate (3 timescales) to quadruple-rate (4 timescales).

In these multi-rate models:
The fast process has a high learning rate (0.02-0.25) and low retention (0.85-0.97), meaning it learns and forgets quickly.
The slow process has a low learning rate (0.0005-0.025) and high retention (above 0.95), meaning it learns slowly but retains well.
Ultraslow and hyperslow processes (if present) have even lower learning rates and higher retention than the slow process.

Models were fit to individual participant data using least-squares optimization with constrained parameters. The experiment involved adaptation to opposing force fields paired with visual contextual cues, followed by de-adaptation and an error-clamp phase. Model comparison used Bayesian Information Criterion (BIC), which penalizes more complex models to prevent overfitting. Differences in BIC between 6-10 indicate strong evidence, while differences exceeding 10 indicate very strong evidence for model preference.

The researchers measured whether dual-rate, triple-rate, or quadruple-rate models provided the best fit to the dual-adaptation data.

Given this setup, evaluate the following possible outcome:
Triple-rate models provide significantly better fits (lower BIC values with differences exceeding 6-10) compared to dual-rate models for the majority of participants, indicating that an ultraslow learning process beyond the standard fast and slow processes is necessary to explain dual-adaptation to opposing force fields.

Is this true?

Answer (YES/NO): YES